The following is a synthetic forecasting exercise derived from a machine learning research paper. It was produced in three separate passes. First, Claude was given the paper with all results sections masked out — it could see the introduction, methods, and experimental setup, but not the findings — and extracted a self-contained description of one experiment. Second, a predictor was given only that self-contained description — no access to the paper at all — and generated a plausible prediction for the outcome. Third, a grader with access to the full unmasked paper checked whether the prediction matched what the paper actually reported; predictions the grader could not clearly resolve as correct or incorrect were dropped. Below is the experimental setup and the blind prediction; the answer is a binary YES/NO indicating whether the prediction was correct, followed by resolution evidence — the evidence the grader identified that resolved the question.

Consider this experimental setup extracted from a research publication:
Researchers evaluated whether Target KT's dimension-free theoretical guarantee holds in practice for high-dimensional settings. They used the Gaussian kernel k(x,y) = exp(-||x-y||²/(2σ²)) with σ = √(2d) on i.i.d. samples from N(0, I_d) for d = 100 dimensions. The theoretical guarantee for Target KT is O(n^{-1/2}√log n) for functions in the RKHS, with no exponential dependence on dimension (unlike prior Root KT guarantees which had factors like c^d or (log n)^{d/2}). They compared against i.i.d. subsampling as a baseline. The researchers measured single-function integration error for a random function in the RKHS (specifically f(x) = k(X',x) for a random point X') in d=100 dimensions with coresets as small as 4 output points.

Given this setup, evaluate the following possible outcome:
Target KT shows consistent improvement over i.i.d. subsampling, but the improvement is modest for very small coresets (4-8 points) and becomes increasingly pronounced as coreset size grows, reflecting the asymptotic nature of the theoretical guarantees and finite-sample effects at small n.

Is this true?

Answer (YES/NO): NO